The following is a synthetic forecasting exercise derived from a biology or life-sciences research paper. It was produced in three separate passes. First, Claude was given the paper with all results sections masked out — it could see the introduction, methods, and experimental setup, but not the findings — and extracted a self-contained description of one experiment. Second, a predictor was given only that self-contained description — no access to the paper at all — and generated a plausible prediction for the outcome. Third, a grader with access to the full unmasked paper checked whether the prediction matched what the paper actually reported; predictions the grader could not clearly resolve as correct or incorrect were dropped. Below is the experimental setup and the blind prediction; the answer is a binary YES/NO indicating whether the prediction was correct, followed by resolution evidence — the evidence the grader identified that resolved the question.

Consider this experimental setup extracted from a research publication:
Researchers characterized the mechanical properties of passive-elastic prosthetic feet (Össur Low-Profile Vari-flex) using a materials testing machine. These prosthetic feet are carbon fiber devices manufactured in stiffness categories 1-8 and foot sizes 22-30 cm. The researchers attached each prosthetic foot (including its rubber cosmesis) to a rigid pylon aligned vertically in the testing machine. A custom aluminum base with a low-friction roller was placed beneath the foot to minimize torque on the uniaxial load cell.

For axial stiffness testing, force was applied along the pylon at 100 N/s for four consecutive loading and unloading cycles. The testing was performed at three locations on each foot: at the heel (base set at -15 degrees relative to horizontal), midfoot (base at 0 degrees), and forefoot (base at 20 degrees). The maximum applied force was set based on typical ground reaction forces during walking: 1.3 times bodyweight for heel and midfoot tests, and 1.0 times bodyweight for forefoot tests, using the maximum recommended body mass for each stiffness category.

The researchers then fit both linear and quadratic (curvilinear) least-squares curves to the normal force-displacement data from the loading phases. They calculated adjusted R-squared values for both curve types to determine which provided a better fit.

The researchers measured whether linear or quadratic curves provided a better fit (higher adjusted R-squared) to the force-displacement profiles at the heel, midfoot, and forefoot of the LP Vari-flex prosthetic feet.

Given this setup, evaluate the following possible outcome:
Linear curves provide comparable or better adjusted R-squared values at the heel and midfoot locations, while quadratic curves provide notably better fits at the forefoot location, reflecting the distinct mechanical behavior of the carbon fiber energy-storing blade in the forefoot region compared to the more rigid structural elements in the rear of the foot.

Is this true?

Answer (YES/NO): NO